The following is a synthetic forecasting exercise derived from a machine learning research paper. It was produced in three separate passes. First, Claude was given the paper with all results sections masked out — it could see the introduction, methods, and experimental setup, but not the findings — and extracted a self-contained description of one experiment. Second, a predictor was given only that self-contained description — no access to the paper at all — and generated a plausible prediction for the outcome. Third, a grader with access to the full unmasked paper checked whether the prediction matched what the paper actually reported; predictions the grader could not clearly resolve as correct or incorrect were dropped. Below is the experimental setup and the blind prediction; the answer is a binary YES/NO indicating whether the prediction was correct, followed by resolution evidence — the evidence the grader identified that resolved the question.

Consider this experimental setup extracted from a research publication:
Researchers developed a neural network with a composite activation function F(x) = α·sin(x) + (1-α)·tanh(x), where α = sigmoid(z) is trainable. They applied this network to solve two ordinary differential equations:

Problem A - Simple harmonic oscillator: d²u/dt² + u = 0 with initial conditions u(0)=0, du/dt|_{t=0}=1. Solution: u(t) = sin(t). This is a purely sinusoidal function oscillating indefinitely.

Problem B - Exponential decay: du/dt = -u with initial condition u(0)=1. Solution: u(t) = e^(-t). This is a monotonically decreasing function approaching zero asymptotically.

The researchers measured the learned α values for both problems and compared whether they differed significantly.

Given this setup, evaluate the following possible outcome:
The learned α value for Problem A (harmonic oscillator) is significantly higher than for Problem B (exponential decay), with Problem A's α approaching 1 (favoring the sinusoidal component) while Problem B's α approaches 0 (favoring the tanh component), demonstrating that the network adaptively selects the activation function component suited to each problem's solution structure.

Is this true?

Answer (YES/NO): NO